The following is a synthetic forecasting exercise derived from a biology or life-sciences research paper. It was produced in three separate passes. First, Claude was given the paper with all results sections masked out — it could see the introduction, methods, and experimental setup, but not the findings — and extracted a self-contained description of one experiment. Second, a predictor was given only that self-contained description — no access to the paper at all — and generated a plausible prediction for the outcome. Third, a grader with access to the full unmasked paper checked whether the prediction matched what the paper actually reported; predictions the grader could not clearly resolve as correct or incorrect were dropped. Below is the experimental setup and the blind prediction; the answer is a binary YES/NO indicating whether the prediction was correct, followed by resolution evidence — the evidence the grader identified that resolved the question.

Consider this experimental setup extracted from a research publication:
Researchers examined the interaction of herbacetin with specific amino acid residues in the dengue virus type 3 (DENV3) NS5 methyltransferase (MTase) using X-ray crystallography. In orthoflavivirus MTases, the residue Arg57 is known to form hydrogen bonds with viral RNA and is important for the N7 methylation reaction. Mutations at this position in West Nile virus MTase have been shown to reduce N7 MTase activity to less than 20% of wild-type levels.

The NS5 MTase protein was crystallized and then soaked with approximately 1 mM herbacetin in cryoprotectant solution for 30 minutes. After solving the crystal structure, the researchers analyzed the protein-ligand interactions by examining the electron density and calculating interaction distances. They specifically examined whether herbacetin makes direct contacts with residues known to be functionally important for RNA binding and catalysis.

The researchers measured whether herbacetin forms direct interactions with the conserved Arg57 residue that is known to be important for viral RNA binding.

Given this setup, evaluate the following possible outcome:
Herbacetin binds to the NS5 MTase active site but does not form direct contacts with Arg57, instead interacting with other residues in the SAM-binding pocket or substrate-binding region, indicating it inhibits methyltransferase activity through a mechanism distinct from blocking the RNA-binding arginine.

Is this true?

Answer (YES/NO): NO